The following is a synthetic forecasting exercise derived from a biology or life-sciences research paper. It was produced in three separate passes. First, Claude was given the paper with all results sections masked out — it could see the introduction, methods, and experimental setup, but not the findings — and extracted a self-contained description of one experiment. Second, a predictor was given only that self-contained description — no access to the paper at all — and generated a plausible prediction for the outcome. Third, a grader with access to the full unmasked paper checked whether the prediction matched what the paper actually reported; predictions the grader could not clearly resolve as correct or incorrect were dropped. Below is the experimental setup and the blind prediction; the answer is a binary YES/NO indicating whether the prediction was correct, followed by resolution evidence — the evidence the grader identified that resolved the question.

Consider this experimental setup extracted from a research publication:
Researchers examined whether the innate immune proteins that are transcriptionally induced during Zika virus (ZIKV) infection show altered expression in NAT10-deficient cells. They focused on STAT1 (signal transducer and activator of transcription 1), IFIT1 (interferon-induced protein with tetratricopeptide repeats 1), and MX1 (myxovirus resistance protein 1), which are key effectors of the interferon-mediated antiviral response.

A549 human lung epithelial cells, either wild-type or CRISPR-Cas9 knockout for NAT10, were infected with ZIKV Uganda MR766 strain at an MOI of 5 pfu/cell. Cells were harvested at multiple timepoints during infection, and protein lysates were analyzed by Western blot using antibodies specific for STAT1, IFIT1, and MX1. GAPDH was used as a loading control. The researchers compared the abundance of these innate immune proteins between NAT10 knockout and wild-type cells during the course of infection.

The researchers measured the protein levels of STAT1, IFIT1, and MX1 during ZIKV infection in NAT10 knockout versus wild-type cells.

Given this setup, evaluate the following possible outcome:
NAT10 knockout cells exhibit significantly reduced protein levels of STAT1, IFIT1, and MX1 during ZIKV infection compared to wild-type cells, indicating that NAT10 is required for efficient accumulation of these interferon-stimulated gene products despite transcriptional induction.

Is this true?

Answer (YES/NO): YES